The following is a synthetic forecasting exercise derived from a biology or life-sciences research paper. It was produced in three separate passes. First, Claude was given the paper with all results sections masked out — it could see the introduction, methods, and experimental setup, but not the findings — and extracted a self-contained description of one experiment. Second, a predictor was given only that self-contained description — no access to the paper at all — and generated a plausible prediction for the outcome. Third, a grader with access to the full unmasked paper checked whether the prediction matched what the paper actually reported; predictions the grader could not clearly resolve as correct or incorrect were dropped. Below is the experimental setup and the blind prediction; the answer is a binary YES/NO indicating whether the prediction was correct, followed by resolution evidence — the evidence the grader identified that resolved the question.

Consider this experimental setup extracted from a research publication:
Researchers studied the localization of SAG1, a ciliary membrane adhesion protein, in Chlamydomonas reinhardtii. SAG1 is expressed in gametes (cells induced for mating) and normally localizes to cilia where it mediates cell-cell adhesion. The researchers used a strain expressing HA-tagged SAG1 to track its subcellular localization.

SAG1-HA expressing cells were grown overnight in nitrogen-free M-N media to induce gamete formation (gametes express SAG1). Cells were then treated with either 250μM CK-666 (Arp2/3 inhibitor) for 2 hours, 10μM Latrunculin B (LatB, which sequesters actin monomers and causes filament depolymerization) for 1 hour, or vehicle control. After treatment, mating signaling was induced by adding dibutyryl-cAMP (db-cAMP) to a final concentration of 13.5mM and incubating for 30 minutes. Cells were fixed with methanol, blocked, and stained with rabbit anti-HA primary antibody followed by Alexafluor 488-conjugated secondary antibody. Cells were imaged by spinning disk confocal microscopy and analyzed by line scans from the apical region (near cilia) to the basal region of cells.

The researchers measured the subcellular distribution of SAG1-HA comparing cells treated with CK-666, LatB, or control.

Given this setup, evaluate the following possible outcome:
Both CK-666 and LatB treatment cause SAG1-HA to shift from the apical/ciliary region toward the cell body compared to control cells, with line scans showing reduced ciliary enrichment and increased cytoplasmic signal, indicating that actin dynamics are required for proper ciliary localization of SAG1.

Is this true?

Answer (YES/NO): YES